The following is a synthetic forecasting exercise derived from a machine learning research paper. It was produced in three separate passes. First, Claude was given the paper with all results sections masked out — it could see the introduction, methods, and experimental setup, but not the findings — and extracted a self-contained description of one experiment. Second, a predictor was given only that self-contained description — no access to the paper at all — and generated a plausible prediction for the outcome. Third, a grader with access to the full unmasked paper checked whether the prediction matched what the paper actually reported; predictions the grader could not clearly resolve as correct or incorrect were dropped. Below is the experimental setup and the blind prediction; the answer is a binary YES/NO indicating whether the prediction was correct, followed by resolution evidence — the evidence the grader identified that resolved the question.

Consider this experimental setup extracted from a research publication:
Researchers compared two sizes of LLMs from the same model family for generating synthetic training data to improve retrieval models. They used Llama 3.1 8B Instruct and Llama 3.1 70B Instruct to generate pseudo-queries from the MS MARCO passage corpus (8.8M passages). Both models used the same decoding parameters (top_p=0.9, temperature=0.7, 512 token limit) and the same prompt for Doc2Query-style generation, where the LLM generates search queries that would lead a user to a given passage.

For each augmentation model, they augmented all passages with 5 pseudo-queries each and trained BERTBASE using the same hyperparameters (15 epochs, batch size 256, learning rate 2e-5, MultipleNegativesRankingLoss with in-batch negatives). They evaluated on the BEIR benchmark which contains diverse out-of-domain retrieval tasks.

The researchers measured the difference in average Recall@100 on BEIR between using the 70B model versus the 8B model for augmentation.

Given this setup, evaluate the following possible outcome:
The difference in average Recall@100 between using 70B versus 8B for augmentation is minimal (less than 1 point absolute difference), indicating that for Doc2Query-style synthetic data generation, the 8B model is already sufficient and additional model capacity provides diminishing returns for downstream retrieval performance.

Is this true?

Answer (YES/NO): NO